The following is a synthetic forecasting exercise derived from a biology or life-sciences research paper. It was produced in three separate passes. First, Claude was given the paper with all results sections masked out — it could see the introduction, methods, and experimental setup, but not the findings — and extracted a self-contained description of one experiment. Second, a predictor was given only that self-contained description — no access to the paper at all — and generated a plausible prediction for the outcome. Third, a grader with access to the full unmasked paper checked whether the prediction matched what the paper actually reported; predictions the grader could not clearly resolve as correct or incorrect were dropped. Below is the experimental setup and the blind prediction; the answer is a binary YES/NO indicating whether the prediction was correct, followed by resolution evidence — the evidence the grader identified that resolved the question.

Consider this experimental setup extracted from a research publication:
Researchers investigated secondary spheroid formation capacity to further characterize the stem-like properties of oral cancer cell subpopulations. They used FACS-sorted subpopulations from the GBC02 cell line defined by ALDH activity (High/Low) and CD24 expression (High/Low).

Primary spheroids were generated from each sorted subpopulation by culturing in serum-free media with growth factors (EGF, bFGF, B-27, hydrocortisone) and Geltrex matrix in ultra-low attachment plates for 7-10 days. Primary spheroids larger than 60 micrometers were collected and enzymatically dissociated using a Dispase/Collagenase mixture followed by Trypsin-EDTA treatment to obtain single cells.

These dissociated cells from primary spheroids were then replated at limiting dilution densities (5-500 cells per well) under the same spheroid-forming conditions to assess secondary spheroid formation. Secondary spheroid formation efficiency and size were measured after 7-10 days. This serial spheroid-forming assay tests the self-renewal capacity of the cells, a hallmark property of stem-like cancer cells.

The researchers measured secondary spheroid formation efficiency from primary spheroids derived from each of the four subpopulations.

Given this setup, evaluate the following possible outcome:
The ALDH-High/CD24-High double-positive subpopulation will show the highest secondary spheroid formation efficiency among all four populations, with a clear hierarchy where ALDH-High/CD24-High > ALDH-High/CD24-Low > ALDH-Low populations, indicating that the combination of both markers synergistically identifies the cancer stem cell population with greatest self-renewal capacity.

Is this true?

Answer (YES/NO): NO